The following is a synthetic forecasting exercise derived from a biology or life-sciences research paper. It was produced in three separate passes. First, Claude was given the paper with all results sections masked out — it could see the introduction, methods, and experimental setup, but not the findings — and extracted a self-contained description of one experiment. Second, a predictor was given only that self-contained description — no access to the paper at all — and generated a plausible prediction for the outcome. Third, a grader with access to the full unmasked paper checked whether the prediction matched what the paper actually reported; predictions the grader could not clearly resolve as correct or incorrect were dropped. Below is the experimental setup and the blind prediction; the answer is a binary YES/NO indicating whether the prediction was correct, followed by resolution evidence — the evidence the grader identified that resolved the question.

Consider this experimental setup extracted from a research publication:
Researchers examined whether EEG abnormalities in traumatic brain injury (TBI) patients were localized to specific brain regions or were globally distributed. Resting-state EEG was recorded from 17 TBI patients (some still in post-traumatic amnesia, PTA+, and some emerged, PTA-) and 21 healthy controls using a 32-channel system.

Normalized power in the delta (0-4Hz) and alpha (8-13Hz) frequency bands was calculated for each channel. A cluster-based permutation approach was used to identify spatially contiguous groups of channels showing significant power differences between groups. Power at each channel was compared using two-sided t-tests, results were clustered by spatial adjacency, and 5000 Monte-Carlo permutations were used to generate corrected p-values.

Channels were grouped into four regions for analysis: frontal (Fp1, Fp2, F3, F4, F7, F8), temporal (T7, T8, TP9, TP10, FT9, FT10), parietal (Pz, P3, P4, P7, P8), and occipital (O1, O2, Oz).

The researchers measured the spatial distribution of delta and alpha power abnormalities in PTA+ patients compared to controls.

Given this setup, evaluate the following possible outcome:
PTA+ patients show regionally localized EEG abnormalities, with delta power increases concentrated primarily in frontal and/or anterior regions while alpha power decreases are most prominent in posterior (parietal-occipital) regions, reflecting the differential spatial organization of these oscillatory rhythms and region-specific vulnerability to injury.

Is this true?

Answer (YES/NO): NO